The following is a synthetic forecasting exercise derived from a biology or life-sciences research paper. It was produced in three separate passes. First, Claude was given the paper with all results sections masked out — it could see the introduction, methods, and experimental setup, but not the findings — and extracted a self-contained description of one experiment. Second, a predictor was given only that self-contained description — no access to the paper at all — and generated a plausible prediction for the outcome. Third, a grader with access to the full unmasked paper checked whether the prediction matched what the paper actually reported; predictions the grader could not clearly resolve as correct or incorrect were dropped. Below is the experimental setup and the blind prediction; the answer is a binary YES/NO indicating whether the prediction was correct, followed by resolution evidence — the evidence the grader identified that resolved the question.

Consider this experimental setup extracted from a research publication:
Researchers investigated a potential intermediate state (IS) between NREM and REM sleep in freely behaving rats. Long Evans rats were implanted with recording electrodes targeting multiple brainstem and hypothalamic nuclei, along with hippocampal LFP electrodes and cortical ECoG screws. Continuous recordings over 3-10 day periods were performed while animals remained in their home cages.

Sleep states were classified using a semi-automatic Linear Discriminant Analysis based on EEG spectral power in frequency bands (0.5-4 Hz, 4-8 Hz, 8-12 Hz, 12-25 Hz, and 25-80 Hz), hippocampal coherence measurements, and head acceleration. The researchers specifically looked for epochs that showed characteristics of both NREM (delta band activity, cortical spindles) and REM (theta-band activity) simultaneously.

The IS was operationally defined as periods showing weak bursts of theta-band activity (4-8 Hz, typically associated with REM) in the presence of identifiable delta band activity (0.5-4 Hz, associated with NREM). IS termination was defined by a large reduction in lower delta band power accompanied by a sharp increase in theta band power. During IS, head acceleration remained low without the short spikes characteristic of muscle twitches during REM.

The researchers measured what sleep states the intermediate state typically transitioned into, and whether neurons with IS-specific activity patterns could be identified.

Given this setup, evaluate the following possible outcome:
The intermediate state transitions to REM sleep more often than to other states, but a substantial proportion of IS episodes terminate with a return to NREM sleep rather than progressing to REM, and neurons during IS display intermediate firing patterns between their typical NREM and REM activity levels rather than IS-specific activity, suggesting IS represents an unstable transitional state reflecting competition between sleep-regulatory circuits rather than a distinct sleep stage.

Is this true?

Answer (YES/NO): NO